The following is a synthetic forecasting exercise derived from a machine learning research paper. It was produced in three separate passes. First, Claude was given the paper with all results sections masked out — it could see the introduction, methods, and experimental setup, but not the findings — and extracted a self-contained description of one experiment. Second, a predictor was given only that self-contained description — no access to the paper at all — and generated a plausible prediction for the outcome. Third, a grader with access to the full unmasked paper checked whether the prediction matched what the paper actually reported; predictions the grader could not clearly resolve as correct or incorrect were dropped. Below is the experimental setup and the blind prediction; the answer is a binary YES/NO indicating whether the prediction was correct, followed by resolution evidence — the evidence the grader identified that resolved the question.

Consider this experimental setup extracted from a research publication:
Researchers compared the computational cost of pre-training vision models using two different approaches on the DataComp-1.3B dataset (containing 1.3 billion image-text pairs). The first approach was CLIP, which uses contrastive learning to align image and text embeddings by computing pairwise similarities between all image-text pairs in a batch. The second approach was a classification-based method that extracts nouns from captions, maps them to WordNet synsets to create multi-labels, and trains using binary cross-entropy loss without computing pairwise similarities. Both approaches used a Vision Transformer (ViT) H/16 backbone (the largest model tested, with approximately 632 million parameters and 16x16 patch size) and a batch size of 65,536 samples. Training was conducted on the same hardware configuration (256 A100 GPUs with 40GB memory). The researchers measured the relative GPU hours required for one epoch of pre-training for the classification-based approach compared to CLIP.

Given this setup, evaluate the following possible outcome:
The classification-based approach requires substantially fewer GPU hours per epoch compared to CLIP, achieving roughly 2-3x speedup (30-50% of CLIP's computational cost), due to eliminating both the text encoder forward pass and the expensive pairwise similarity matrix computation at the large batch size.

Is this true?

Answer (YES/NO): YES